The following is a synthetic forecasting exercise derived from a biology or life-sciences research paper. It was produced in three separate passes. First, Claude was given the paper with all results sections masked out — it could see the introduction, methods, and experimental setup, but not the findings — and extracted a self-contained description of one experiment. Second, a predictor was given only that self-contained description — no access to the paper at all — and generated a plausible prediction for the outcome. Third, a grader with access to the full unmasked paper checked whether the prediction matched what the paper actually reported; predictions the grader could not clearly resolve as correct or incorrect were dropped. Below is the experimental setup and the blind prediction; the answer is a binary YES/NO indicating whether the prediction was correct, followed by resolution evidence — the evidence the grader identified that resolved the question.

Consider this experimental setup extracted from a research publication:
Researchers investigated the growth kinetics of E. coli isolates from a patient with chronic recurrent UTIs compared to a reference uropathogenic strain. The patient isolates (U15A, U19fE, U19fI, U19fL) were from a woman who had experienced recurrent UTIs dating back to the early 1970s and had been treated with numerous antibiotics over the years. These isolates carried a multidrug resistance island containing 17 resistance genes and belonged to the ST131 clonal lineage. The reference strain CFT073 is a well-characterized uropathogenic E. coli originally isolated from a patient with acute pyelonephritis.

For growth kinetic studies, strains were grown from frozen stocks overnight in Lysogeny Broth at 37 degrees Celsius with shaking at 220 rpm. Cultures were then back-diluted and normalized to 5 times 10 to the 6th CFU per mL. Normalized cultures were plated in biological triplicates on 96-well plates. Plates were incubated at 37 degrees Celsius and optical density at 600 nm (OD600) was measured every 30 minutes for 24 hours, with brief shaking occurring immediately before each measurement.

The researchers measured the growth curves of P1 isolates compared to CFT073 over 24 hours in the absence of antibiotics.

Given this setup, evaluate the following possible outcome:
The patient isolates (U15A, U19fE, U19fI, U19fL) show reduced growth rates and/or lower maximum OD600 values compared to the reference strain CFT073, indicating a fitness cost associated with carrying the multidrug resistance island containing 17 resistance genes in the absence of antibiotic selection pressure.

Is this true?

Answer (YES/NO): NO